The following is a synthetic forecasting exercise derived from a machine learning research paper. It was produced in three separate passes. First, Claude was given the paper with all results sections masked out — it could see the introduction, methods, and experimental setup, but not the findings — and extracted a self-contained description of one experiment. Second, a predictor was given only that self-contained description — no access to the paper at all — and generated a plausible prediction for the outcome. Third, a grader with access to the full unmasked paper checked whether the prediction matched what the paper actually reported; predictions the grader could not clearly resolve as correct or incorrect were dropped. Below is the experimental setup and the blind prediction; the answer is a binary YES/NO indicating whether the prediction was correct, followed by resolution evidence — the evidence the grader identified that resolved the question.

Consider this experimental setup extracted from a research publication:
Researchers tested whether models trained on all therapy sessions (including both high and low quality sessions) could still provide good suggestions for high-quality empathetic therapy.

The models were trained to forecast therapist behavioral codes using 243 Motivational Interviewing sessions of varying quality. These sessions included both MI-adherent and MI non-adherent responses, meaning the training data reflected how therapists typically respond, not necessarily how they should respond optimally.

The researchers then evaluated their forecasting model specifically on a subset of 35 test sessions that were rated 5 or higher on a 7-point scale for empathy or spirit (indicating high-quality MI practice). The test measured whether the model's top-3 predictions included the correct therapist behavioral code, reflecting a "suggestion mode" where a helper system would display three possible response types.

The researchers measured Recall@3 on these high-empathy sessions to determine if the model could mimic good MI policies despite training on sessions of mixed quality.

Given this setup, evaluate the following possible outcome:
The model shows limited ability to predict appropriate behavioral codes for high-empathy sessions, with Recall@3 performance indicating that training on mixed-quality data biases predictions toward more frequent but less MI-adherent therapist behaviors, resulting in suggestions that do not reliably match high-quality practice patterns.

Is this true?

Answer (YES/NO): NO